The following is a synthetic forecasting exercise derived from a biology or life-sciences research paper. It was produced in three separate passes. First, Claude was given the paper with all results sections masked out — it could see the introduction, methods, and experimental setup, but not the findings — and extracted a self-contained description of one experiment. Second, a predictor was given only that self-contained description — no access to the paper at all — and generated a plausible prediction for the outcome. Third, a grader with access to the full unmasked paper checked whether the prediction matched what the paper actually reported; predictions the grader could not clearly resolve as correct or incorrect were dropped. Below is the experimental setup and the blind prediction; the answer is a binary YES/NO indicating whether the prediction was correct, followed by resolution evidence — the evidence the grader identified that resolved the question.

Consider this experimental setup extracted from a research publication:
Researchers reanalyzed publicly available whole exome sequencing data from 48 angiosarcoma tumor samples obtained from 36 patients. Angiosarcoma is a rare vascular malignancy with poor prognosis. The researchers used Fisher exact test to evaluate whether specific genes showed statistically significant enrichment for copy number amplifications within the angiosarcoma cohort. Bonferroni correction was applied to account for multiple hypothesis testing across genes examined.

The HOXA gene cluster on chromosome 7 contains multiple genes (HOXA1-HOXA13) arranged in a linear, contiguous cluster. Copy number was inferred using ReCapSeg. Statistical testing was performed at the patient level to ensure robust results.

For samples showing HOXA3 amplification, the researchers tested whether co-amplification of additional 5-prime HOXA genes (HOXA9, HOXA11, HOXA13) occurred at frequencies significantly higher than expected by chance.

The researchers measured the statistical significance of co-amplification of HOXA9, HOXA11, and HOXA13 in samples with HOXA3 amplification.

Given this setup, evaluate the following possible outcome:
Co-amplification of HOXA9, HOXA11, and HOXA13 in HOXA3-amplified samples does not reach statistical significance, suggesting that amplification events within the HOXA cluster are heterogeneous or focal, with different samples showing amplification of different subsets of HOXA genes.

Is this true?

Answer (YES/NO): NO